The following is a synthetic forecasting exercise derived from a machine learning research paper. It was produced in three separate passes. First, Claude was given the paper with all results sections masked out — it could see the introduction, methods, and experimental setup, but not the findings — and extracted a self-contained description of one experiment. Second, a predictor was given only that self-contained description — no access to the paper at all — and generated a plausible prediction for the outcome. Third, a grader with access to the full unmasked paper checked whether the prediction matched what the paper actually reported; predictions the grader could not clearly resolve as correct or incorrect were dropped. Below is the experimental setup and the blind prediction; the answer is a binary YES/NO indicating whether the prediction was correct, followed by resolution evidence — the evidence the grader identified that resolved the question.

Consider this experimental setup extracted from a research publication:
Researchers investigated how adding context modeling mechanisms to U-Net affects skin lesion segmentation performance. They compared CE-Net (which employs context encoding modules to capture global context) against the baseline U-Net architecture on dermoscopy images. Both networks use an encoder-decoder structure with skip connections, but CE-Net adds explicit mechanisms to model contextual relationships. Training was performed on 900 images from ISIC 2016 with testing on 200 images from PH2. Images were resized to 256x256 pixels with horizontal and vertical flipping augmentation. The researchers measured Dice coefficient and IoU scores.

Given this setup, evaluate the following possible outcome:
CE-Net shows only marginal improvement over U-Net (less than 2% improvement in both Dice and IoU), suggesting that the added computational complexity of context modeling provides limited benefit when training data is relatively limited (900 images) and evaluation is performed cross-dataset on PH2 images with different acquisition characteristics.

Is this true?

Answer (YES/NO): NO